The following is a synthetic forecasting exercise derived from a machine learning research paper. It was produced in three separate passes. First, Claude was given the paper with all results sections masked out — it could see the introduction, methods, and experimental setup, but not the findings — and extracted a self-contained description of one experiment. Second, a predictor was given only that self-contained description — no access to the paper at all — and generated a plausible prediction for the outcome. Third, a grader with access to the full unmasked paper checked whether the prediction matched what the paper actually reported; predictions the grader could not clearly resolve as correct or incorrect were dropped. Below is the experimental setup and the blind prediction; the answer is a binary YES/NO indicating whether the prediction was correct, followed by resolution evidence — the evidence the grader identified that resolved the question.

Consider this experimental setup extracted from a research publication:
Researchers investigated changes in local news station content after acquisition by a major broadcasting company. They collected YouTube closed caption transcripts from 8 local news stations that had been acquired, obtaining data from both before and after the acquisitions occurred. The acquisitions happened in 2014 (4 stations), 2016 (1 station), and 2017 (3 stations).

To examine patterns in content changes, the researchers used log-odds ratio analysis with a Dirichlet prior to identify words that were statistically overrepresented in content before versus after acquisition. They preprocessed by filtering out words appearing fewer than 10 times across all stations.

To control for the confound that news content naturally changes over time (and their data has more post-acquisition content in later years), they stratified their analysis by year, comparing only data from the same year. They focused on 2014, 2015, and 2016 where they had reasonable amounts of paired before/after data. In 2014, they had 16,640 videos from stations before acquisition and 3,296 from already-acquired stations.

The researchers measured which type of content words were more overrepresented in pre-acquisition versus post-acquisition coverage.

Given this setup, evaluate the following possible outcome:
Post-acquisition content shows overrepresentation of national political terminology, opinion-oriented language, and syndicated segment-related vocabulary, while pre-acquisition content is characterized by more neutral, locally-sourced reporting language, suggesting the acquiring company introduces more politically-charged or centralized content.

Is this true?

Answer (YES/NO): NO